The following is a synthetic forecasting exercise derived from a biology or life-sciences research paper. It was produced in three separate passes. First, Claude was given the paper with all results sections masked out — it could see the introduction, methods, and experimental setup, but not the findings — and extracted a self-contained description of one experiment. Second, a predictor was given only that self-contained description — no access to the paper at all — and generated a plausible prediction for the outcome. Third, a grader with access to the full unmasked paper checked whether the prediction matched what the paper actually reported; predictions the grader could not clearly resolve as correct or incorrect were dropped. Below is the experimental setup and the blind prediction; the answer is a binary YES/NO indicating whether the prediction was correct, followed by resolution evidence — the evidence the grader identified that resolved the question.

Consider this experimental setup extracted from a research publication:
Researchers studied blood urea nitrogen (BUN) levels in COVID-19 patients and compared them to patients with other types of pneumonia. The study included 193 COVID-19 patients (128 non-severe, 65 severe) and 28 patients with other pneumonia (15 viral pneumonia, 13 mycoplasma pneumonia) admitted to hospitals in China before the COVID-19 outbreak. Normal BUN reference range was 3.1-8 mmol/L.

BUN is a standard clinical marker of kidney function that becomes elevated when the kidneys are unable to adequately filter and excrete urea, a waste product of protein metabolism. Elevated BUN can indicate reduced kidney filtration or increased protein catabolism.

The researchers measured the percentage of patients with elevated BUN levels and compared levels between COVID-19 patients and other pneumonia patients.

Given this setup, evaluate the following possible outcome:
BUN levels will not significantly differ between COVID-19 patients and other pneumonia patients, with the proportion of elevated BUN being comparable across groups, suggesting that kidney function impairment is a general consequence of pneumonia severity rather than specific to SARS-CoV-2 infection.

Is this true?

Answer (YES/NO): NO